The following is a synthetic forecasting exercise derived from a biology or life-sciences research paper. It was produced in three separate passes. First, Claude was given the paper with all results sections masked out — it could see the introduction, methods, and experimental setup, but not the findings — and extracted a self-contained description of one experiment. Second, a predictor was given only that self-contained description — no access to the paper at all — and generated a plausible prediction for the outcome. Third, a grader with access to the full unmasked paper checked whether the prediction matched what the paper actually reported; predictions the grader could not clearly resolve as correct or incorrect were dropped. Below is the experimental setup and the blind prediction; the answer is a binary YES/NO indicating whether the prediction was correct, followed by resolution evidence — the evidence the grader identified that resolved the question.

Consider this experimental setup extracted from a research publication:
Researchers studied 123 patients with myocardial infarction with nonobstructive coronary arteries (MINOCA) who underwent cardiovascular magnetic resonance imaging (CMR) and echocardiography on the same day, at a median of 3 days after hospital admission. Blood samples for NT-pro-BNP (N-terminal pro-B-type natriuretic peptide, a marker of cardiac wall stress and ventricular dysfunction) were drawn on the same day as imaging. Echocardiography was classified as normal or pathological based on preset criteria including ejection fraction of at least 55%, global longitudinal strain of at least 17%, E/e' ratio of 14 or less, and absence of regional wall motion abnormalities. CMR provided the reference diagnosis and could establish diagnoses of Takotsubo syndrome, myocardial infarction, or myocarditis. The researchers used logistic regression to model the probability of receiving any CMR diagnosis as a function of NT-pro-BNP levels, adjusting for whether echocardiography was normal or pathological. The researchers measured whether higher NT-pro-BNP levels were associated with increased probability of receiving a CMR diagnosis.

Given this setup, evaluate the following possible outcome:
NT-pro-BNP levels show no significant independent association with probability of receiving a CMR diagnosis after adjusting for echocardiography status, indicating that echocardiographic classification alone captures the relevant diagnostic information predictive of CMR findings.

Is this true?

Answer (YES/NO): NO